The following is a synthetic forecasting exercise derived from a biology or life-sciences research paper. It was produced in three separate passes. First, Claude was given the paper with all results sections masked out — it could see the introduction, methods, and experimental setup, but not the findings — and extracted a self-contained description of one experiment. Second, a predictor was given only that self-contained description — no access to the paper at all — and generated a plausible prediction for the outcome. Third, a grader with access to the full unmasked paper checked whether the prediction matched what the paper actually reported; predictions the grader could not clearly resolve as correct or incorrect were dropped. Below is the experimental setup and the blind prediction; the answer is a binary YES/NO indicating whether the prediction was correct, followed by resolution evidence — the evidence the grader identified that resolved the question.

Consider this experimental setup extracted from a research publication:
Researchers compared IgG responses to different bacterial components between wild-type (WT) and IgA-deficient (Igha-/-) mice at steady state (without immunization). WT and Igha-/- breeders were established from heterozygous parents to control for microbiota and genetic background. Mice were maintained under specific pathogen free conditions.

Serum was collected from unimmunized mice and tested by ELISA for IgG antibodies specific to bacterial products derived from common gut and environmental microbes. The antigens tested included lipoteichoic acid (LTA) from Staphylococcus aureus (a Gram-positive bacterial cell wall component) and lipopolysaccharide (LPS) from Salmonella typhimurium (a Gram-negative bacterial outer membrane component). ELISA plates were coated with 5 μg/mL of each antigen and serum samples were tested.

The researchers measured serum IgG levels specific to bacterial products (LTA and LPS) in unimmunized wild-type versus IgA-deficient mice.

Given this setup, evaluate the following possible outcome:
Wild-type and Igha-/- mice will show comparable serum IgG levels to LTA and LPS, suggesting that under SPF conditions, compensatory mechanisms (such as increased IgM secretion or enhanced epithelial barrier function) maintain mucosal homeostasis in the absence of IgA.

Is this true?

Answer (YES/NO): NO